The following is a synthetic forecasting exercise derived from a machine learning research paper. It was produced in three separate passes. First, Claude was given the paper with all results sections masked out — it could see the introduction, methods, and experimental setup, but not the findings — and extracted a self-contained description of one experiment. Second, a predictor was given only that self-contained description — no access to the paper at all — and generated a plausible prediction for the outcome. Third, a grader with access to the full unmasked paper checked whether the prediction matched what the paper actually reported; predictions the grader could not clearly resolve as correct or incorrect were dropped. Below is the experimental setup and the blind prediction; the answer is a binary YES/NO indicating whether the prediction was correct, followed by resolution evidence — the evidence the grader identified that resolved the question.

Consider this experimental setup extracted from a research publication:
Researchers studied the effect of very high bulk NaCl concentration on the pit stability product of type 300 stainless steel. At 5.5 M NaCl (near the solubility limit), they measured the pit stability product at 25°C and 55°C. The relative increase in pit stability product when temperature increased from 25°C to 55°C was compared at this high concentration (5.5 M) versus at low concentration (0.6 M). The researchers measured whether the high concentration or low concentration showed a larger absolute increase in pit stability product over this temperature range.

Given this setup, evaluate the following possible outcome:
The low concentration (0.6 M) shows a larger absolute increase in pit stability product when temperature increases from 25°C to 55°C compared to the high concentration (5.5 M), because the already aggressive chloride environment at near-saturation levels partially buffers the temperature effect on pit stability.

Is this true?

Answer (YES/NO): YES